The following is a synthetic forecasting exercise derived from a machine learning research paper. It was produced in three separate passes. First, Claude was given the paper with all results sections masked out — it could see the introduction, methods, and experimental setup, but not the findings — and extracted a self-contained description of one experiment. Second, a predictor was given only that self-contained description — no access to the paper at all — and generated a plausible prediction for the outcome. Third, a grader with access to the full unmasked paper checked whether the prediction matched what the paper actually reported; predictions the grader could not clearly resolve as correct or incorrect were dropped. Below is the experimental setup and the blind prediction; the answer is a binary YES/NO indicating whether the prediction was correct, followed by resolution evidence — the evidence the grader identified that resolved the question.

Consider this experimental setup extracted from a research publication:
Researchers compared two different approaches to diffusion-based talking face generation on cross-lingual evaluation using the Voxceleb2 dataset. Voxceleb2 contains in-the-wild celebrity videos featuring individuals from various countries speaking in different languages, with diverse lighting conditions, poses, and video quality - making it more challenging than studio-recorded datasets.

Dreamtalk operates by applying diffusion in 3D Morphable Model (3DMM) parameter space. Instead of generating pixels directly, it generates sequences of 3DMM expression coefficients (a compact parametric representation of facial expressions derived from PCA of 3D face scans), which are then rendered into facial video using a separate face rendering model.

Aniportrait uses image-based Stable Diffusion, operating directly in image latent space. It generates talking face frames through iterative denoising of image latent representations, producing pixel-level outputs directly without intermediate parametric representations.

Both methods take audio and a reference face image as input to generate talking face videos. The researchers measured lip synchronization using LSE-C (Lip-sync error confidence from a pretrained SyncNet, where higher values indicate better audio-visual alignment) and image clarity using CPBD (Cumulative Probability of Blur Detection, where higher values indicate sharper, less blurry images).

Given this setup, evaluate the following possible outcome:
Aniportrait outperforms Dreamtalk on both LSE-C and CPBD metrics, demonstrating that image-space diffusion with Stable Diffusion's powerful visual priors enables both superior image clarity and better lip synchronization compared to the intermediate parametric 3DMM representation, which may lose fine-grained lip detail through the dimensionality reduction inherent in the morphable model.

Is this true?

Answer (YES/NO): NO